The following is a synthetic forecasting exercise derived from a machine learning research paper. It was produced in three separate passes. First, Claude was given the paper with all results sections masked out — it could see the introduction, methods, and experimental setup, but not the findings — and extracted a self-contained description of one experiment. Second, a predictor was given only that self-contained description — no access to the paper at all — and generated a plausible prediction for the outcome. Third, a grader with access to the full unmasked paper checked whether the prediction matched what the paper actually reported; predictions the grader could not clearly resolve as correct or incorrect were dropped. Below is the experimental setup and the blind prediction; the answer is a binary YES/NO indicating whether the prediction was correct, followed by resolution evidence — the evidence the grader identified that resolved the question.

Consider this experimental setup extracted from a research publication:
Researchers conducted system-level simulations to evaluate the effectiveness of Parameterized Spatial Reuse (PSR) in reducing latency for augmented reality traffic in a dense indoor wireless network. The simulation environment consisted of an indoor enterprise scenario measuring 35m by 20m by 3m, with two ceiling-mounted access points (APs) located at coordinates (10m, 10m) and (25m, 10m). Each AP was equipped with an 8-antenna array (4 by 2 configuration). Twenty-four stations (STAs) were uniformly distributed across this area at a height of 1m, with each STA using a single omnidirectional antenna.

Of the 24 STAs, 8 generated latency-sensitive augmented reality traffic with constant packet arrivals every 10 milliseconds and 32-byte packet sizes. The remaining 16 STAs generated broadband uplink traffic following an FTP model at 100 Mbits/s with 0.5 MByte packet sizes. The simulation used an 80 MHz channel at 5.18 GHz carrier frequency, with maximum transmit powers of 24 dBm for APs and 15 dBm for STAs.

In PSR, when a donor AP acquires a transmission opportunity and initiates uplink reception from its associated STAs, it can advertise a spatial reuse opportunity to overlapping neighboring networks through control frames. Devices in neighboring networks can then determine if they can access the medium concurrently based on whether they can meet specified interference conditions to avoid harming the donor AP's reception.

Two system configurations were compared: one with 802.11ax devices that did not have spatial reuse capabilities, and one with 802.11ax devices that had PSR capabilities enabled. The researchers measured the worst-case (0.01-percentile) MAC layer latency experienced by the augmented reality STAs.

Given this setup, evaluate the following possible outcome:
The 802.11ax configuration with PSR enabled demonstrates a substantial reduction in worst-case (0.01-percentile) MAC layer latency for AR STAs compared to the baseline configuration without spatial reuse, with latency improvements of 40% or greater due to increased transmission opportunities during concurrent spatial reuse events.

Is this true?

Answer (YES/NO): NO